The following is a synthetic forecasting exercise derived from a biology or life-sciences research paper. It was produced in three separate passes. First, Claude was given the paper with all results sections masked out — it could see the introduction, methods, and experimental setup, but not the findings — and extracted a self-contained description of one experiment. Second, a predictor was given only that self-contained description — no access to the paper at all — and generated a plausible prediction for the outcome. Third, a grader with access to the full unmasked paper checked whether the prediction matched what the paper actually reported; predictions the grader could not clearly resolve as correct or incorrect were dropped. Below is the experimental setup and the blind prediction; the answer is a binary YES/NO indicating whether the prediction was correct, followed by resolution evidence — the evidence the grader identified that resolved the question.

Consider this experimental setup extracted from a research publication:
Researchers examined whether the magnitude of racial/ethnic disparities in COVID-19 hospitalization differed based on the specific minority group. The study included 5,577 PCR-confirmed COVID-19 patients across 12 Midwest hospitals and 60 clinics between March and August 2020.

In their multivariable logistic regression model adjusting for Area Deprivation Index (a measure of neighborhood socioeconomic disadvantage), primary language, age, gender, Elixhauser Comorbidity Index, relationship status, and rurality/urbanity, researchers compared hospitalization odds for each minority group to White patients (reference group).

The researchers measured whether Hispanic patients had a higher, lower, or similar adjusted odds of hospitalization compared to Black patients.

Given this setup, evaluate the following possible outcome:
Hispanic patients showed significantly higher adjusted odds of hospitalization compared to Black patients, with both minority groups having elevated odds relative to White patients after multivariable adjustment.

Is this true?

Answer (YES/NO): YES